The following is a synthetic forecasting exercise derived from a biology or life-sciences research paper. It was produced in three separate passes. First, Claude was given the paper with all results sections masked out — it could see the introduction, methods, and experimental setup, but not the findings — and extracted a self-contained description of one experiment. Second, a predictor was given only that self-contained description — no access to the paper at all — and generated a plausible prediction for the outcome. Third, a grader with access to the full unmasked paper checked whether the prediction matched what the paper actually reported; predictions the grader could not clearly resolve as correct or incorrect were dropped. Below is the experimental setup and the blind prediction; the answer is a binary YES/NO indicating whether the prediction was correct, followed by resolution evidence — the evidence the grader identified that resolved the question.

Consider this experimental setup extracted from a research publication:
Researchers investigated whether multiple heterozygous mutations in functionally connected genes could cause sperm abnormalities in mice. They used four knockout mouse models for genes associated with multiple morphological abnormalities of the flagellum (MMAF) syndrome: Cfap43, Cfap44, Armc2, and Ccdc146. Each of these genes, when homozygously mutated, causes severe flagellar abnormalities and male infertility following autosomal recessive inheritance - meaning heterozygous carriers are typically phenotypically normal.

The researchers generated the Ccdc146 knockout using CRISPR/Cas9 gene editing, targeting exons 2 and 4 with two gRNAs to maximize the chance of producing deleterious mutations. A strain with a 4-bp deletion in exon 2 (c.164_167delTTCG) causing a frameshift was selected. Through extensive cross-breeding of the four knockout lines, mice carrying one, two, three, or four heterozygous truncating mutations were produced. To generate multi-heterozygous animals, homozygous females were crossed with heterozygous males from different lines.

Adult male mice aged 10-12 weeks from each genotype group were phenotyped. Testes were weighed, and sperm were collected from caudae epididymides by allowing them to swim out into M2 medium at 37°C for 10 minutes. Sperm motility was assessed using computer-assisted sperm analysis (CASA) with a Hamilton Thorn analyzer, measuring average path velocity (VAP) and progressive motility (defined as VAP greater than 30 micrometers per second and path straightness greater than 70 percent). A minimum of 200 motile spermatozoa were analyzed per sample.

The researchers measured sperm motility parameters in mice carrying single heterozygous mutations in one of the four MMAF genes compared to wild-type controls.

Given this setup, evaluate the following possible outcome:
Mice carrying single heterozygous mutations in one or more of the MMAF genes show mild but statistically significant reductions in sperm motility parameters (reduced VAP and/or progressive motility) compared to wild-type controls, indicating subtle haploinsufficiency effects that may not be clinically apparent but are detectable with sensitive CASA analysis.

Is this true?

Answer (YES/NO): NO